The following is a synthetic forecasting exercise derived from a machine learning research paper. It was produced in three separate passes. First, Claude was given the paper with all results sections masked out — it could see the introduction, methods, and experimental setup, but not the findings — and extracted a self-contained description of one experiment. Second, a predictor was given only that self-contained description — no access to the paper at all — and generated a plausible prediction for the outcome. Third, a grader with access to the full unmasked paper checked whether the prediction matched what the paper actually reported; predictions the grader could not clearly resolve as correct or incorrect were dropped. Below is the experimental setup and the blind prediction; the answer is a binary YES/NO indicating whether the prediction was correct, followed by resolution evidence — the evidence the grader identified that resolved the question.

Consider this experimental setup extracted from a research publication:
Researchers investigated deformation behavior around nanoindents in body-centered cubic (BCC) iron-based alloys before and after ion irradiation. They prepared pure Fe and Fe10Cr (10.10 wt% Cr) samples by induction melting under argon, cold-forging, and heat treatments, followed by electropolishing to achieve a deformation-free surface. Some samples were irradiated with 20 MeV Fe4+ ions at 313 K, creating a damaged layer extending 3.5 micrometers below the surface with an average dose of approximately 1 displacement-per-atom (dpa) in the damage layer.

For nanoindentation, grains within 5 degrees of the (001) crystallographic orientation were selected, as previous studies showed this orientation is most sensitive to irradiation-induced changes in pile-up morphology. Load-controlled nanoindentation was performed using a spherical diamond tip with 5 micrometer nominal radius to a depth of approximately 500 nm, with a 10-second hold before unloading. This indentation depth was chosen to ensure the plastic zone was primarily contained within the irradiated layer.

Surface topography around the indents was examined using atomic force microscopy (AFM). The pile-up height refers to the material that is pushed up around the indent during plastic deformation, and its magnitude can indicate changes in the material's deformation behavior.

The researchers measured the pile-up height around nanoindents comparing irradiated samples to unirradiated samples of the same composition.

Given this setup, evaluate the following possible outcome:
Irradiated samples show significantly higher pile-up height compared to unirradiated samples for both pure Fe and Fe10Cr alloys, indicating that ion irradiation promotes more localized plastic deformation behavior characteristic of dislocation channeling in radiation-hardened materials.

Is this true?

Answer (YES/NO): YES